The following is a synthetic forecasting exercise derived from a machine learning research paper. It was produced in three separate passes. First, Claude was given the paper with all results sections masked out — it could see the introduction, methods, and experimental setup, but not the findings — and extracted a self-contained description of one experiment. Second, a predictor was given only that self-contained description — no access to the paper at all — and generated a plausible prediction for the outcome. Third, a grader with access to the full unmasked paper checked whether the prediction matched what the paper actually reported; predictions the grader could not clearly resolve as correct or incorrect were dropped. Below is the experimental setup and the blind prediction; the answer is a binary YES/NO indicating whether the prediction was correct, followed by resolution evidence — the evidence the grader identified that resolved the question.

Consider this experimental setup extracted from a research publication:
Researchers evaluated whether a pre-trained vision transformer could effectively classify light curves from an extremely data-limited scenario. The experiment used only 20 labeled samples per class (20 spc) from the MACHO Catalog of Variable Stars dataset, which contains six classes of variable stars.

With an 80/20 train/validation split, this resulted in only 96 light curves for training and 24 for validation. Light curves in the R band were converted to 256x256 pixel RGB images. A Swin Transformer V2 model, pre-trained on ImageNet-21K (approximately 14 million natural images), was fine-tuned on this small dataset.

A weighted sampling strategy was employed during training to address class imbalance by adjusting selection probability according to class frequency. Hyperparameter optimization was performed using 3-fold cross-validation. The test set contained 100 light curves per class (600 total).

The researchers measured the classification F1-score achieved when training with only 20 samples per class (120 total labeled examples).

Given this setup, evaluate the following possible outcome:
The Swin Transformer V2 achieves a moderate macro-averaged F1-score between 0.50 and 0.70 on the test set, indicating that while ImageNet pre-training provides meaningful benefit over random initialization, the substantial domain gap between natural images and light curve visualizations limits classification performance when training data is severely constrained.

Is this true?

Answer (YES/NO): YES